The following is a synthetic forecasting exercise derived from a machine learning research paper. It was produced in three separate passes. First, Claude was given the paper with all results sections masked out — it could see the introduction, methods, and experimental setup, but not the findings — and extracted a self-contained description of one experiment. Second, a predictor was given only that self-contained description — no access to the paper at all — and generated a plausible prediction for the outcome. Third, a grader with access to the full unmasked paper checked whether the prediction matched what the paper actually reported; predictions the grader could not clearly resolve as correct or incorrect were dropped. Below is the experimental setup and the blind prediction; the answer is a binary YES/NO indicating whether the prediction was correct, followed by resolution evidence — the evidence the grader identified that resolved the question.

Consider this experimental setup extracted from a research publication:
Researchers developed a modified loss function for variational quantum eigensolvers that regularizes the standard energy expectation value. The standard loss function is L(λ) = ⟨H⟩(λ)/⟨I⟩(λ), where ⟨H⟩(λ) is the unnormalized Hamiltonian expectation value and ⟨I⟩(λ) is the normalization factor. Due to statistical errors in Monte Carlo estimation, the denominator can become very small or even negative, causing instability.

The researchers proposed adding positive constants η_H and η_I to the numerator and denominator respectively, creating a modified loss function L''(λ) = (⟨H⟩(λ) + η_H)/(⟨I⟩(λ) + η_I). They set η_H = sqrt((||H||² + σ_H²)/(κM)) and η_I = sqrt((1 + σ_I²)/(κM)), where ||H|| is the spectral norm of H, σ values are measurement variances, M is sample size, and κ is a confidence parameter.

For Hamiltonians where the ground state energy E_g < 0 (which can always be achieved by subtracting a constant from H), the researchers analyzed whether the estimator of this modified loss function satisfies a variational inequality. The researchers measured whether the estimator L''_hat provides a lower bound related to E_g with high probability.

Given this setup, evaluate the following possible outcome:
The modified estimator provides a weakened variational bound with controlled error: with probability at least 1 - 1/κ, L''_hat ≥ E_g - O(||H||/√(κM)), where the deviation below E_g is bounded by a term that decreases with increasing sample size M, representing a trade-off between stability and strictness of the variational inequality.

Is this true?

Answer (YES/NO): NO